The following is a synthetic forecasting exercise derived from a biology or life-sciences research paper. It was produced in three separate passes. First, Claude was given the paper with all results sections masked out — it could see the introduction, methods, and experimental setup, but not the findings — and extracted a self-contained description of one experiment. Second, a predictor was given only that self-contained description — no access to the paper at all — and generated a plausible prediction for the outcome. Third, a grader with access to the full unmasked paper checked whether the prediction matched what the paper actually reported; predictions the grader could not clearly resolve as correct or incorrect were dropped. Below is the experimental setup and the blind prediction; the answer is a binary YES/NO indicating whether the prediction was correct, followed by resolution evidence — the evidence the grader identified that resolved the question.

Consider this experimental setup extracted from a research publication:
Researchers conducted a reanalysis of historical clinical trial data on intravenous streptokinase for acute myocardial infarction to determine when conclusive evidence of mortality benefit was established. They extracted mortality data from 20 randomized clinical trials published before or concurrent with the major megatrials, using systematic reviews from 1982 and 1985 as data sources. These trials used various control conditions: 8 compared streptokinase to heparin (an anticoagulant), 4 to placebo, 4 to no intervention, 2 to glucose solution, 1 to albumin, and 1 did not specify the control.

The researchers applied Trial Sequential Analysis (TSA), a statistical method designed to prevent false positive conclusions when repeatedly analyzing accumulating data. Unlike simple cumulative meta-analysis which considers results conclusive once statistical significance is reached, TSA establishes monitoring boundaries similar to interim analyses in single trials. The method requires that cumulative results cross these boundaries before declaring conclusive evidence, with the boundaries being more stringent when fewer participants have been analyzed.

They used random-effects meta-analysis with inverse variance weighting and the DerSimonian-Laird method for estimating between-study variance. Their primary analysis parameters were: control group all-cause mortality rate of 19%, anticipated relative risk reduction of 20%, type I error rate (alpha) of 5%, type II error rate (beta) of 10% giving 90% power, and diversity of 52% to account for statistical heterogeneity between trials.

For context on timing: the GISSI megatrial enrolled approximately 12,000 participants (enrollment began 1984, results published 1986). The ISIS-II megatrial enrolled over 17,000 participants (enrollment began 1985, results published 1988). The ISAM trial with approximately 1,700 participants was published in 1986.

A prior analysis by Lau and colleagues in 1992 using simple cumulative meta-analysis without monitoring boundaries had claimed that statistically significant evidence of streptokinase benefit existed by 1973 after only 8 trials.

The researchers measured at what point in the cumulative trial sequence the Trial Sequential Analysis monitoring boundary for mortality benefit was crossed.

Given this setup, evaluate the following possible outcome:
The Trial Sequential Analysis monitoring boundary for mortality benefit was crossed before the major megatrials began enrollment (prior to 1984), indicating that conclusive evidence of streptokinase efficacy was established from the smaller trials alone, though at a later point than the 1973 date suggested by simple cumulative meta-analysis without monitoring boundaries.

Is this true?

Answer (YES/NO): NO